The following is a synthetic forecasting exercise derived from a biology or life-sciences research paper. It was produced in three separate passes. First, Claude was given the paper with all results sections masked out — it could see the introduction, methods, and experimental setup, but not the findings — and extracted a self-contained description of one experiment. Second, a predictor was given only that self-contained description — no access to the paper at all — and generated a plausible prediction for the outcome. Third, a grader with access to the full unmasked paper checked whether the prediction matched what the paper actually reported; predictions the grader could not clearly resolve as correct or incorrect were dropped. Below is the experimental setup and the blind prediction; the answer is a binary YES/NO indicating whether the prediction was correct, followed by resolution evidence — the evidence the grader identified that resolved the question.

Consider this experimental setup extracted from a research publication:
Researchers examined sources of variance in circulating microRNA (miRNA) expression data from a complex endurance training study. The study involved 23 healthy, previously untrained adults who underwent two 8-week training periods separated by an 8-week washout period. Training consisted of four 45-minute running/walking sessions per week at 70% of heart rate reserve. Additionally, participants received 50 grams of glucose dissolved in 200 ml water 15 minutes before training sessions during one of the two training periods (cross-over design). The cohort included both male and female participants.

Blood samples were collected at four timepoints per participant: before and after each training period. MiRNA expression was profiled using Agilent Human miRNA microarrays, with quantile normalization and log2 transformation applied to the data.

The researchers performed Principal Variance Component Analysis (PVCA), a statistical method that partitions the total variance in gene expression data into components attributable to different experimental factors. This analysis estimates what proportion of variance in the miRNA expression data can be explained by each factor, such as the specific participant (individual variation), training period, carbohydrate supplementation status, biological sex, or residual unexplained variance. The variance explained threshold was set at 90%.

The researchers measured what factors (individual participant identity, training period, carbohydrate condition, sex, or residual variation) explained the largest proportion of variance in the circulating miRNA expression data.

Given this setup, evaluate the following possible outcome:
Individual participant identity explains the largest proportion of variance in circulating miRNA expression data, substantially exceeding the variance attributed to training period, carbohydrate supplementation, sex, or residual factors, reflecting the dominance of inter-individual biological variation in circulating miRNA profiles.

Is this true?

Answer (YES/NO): NO